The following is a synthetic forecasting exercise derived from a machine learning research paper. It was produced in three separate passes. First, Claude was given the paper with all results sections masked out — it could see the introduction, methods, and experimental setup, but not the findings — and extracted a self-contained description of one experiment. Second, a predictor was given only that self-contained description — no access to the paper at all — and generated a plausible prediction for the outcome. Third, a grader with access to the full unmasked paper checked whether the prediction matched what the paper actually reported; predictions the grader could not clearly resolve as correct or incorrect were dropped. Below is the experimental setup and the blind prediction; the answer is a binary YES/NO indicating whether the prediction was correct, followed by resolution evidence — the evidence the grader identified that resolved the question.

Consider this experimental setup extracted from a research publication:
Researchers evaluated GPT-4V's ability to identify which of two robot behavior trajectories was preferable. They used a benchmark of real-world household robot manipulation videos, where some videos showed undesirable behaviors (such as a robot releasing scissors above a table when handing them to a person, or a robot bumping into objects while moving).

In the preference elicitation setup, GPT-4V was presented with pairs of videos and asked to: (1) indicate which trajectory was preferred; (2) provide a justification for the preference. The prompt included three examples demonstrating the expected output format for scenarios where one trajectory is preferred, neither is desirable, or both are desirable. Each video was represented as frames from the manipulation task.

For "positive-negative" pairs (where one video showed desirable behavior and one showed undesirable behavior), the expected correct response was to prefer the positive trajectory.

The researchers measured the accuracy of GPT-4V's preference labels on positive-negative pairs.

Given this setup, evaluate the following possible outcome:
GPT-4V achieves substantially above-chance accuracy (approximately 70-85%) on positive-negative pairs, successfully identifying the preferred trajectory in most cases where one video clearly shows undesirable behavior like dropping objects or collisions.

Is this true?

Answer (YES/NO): NO